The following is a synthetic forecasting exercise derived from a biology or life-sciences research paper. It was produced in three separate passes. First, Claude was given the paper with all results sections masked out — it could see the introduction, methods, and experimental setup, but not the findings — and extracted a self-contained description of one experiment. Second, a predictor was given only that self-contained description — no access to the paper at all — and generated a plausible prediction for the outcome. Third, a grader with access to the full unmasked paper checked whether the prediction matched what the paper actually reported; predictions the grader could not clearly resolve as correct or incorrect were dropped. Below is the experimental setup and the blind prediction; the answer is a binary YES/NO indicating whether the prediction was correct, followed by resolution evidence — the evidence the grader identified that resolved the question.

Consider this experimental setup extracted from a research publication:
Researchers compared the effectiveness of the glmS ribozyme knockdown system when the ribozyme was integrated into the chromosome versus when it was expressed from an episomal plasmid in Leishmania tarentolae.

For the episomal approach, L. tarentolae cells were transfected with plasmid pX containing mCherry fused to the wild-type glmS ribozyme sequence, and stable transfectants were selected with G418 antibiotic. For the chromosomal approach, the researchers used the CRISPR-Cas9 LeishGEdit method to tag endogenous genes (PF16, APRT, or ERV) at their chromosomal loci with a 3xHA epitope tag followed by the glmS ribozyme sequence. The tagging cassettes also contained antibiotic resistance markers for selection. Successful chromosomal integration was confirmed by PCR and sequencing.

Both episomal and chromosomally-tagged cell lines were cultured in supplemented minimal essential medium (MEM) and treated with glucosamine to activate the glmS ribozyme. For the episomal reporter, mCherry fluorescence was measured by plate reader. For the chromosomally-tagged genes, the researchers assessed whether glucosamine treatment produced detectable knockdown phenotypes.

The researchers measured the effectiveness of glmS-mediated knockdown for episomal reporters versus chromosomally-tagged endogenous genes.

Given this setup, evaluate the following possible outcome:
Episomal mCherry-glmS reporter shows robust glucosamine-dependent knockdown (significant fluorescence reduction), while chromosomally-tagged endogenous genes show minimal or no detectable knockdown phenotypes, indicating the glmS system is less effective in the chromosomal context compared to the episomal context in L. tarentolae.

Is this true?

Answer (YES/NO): YES